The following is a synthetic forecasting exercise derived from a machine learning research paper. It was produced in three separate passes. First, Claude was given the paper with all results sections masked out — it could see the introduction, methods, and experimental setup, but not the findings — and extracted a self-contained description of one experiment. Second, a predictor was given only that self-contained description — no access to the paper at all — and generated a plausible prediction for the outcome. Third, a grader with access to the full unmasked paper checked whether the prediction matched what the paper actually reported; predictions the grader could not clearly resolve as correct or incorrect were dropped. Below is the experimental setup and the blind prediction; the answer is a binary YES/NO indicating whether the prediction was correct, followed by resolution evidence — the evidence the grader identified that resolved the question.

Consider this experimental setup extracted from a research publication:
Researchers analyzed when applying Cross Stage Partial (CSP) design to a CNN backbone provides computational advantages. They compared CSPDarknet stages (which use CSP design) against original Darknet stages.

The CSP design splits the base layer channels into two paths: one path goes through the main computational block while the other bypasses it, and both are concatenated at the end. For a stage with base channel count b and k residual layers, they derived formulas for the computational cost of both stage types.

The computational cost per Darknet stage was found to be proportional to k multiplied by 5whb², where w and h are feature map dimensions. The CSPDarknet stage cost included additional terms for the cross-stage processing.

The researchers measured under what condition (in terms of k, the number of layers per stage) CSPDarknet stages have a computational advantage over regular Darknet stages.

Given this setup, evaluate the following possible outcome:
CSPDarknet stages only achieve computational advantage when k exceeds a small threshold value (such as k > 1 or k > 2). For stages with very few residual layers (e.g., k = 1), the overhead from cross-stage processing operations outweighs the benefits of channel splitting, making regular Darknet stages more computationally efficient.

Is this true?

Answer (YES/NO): YES